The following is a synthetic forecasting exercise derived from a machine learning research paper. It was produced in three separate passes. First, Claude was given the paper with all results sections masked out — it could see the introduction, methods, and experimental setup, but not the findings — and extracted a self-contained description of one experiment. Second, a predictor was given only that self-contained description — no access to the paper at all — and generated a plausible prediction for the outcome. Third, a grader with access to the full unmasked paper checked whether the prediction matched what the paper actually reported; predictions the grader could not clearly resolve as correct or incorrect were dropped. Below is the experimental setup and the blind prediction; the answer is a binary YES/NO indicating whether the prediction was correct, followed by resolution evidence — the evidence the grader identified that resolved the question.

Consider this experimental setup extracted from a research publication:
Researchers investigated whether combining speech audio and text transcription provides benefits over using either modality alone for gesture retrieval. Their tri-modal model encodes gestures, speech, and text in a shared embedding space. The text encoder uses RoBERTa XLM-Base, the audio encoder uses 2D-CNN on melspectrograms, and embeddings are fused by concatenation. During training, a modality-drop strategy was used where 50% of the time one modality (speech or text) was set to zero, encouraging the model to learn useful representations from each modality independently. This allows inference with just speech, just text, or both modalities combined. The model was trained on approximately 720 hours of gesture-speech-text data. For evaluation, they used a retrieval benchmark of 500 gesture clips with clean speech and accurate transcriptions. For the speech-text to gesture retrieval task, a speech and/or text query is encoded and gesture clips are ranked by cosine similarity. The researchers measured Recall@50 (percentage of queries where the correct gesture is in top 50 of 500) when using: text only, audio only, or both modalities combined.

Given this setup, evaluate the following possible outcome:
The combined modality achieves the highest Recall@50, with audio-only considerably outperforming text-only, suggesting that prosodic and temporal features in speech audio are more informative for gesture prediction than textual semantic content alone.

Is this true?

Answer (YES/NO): NO